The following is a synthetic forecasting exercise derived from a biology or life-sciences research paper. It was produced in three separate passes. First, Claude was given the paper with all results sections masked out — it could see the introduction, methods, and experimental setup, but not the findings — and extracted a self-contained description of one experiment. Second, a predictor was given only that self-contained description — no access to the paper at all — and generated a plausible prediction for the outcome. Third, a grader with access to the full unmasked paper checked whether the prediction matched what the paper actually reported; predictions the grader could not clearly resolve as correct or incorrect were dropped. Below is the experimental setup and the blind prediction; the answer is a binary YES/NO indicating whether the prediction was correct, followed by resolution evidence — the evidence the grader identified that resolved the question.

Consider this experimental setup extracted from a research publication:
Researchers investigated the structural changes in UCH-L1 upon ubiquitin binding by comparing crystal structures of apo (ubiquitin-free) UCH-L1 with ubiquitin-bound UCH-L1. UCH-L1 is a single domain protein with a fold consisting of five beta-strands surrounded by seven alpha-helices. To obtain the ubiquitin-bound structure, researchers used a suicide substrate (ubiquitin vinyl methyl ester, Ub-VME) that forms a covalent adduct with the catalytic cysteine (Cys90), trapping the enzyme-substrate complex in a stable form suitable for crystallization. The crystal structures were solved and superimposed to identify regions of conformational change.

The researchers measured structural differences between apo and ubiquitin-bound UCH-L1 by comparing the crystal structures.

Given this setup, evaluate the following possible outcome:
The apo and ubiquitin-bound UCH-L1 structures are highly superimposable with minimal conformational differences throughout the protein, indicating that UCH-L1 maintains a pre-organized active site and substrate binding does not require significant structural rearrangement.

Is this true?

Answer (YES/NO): NO